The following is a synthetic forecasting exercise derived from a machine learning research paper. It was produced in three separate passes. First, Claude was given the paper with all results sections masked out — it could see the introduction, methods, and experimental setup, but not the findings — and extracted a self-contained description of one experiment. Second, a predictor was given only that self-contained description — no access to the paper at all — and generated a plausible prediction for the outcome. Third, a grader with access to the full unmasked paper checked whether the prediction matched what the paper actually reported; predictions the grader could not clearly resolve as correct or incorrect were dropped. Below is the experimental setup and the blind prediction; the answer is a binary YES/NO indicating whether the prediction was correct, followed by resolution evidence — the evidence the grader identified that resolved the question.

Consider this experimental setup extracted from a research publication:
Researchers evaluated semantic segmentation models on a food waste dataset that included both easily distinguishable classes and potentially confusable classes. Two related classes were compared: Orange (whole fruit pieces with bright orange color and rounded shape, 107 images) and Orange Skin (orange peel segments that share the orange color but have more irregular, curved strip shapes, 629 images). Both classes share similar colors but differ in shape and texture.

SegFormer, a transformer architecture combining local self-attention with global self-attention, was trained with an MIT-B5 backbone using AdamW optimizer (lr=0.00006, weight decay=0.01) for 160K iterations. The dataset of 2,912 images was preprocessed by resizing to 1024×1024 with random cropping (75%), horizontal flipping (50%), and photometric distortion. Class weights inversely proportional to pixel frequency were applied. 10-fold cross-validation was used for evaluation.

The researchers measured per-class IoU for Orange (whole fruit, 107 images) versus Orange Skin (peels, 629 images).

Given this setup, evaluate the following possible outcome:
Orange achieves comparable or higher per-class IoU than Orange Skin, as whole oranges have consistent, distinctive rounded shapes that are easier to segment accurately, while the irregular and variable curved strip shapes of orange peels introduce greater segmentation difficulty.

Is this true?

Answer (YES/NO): YES